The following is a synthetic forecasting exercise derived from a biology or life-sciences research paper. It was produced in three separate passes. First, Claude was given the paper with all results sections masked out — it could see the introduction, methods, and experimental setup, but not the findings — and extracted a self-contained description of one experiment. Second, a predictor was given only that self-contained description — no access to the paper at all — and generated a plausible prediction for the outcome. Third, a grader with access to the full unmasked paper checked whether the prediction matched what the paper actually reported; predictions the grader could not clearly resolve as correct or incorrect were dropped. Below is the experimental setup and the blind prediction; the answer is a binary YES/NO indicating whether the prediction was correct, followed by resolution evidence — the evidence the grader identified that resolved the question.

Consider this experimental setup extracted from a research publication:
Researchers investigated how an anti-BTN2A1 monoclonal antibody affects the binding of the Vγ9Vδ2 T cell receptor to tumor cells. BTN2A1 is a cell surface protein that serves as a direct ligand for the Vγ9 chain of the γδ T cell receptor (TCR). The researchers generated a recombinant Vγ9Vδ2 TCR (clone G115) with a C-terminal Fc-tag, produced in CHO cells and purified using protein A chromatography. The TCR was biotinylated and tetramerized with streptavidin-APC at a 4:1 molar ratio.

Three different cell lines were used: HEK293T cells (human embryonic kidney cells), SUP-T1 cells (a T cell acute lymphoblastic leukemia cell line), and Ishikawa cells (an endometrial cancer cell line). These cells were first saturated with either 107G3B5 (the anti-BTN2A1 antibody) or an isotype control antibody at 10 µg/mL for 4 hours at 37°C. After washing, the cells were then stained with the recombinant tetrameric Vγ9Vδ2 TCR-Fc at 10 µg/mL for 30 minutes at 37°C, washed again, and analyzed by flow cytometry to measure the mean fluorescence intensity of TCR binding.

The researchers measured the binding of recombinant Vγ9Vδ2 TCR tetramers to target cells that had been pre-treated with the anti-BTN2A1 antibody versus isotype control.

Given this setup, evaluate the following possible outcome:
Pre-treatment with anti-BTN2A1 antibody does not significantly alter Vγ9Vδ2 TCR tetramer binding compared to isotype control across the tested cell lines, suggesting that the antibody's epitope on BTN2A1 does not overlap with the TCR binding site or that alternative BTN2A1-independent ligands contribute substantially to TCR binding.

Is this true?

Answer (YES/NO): NO